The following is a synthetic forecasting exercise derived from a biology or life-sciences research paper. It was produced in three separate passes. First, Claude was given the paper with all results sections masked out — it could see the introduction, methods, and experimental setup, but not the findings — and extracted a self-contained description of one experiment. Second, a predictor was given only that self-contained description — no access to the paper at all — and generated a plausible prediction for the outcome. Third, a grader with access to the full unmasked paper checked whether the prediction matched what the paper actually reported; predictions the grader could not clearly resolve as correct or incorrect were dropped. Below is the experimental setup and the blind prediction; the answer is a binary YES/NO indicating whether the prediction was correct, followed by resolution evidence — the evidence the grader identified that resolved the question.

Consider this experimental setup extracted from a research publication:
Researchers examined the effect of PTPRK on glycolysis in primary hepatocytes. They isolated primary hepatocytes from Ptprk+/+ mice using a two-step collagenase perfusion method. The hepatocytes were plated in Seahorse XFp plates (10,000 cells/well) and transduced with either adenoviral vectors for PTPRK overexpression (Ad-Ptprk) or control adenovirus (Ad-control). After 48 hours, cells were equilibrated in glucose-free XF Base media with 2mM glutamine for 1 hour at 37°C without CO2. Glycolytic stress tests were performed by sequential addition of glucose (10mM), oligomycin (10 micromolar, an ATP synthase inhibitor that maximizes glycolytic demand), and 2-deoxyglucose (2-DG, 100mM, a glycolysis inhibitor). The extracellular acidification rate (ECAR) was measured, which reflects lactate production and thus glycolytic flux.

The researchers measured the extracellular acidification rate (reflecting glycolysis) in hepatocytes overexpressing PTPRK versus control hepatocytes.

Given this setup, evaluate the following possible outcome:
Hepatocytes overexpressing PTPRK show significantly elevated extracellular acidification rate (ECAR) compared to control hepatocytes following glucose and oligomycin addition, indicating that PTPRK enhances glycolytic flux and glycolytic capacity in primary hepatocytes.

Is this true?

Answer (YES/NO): YES